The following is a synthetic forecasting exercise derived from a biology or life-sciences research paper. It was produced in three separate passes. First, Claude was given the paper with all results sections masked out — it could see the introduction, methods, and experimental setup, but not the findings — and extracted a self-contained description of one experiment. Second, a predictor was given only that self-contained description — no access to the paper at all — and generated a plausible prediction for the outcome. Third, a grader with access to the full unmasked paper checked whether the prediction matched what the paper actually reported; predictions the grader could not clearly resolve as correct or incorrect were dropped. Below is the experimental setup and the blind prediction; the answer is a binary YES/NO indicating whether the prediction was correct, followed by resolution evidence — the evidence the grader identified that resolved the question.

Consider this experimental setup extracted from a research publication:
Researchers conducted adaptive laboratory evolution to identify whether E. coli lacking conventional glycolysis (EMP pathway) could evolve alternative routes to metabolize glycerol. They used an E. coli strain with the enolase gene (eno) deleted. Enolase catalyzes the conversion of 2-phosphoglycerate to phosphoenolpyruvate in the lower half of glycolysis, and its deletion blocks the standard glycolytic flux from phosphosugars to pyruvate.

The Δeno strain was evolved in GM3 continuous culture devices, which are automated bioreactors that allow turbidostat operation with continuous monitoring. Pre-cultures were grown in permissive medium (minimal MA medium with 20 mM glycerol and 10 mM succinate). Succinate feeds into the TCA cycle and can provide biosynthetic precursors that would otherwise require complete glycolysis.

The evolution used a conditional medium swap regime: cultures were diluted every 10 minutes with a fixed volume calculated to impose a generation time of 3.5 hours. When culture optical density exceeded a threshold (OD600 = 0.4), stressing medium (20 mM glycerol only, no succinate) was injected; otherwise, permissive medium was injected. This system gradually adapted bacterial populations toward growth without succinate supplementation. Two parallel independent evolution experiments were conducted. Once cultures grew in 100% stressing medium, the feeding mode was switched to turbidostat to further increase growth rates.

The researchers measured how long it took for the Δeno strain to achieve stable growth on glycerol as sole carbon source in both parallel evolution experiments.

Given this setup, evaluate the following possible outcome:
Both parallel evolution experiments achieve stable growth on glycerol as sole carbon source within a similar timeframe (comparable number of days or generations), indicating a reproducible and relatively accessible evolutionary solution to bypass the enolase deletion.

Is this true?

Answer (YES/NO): YES